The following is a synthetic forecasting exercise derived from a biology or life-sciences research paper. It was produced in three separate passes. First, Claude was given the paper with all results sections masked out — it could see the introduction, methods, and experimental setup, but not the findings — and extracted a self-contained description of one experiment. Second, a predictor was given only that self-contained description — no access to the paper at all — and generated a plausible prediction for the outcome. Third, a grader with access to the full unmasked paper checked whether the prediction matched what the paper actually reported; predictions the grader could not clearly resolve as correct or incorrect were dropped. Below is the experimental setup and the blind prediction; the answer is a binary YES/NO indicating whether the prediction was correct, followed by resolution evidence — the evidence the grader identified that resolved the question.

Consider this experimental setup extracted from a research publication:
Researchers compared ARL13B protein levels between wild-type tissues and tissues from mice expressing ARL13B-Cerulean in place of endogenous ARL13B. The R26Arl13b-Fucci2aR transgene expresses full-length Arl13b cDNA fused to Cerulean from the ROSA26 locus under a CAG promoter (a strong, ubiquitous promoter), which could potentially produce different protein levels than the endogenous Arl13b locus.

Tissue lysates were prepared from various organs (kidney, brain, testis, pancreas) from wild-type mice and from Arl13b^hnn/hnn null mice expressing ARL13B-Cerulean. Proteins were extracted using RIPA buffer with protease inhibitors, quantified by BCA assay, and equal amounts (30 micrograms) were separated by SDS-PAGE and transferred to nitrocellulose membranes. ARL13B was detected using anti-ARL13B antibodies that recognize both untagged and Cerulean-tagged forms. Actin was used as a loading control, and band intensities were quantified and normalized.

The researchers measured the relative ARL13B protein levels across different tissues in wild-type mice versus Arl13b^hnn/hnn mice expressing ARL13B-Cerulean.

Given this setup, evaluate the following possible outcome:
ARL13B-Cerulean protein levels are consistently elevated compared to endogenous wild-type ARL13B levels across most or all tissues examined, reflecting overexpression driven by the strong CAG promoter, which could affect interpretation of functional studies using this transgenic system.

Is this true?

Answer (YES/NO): YES